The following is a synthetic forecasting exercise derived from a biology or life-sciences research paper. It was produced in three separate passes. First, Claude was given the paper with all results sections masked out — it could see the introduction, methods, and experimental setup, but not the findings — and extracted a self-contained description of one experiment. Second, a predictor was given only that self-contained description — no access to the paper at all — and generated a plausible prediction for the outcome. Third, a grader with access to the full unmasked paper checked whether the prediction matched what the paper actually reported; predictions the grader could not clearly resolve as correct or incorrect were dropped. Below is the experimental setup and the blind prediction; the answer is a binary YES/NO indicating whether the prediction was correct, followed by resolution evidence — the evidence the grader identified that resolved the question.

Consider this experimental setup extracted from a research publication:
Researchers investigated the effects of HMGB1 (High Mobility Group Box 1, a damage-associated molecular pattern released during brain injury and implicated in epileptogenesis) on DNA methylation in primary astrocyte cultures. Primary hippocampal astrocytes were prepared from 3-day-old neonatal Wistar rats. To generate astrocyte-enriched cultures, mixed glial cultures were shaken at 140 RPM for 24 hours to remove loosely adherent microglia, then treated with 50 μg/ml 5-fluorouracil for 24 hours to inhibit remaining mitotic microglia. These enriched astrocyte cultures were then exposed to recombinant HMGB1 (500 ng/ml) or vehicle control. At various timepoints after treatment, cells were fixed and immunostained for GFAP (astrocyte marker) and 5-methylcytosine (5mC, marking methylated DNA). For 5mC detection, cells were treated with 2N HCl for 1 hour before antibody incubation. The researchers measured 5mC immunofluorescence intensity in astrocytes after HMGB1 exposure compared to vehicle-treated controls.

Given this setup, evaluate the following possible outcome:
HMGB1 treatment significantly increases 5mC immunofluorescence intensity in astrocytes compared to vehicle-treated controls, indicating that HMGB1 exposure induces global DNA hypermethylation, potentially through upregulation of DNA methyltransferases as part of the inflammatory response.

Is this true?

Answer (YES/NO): YES